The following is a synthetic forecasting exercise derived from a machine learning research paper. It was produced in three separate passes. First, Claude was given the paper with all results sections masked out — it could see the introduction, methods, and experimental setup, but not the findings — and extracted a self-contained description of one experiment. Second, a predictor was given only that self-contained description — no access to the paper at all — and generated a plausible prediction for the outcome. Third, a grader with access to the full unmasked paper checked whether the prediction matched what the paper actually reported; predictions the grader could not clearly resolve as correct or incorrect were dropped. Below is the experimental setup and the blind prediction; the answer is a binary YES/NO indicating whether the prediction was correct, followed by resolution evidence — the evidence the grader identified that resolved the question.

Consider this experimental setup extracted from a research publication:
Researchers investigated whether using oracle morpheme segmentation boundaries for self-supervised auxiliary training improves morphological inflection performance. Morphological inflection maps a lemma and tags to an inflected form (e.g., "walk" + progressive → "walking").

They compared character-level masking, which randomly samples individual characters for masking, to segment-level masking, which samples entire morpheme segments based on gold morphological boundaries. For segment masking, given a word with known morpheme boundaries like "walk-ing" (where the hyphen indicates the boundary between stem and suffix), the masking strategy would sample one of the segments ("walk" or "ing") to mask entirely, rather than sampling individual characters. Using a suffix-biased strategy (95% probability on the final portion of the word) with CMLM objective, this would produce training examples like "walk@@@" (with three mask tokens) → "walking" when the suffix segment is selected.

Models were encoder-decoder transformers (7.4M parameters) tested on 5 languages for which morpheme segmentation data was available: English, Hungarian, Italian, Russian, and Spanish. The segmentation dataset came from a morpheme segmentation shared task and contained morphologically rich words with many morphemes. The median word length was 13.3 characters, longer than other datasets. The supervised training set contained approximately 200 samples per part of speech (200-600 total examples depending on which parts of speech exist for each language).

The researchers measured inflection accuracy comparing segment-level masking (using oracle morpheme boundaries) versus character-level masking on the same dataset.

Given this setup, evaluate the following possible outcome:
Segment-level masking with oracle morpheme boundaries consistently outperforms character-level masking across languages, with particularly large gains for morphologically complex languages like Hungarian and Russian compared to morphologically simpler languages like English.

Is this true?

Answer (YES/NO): NO